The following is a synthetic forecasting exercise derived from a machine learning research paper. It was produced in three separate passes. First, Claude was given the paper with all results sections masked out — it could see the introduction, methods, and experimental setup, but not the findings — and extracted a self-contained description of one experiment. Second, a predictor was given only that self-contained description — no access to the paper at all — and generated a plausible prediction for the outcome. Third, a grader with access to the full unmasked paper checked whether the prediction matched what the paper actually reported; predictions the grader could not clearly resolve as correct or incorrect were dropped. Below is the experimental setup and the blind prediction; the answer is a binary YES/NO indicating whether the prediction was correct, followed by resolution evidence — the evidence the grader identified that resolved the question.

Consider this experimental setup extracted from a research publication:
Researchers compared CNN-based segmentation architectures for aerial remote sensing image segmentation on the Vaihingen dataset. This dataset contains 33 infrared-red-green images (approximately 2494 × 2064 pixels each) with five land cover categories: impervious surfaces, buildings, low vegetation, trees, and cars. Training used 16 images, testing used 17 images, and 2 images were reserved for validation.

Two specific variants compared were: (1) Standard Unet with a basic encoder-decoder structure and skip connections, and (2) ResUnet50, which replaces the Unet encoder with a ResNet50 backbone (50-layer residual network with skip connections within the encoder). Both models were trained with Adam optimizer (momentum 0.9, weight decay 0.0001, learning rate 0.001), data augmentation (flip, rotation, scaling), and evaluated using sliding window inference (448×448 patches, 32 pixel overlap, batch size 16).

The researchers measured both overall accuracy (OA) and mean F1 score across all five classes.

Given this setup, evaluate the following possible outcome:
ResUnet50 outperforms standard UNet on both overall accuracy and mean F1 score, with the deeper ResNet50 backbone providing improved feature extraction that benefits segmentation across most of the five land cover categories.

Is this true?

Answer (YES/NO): NO